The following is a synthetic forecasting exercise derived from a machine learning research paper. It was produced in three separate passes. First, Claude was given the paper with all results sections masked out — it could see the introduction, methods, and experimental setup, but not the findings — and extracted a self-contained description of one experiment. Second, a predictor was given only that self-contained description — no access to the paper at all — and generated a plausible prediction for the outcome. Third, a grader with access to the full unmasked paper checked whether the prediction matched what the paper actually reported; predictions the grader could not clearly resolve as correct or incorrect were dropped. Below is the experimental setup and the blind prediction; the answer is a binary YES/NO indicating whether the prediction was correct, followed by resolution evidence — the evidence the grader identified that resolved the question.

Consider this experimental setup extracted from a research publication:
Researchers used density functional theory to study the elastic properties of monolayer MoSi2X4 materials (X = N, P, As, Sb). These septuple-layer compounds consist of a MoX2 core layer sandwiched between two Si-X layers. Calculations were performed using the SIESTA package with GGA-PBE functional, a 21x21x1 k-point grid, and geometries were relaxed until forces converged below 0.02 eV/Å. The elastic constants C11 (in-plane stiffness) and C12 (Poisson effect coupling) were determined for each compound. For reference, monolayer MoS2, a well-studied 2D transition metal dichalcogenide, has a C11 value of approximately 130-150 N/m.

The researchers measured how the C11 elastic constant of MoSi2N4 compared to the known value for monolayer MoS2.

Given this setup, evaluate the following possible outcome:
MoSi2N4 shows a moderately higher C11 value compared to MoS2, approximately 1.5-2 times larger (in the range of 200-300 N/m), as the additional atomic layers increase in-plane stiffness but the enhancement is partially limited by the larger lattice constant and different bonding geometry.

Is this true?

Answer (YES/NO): NO